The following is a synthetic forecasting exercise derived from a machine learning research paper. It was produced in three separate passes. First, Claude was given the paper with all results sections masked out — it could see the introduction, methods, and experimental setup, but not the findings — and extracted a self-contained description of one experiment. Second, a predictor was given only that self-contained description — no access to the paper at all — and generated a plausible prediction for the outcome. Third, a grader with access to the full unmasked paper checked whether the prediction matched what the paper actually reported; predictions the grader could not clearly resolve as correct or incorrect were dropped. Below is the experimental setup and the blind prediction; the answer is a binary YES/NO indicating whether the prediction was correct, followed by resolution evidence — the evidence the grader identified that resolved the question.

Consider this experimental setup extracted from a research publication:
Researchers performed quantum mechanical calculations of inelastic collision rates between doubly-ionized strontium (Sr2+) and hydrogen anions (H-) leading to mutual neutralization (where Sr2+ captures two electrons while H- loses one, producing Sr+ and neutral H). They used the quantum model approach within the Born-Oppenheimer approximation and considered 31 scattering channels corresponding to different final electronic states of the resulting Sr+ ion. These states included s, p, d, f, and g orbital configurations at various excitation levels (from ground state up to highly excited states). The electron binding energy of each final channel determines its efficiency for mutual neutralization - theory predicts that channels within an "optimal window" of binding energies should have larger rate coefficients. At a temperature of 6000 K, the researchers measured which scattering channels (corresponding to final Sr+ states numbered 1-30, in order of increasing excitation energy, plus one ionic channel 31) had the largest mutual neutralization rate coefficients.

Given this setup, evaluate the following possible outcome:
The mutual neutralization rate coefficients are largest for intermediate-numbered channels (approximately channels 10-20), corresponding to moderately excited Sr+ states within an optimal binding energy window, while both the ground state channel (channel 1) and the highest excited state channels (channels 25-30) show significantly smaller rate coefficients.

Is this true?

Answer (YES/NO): NO